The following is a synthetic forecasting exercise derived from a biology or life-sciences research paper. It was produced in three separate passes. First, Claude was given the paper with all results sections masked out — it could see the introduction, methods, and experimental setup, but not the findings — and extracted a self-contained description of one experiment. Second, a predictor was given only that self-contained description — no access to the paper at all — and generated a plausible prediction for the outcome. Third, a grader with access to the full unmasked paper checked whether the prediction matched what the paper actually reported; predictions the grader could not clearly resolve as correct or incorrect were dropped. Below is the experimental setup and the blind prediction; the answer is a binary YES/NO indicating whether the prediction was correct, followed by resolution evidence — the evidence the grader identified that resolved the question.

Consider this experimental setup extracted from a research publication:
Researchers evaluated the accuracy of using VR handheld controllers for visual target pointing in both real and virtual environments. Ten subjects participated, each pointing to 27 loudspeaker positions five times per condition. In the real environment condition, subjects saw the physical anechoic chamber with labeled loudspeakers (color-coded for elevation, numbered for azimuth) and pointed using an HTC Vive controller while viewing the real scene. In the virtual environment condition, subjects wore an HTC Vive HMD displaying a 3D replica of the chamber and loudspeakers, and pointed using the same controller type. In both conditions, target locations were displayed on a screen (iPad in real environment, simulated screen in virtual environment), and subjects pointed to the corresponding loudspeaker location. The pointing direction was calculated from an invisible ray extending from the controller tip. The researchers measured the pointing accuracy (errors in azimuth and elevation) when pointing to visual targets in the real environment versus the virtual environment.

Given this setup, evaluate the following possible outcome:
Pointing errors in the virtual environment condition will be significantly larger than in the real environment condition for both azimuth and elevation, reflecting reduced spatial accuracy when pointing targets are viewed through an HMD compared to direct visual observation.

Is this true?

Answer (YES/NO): NO